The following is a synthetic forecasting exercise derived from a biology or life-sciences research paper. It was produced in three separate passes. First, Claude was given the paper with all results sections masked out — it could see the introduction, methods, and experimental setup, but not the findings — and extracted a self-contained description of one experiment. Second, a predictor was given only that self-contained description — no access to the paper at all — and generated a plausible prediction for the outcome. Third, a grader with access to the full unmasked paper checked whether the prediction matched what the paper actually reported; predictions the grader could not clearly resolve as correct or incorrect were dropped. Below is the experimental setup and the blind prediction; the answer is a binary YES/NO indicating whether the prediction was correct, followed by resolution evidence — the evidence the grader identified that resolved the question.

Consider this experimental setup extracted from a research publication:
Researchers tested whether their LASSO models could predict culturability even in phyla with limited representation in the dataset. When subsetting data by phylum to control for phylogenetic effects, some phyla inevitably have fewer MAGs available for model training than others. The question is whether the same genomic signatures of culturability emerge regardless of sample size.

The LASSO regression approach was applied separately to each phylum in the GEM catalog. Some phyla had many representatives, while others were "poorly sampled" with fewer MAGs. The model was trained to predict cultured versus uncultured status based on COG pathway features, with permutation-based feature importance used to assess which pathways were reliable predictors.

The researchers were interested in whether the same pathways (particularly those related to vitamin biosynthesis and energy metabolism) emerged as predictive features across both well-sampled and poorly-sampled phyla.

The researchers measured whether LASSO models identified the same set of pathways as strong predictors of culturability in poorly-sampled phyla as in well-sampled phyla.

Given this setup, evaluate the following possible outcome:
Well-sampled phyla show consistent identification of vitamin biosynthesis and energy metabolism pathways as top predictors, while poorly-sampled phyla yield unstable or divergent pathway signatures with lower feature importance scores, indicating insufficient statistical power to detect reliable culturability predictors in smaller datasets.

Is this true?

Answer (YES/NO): NO